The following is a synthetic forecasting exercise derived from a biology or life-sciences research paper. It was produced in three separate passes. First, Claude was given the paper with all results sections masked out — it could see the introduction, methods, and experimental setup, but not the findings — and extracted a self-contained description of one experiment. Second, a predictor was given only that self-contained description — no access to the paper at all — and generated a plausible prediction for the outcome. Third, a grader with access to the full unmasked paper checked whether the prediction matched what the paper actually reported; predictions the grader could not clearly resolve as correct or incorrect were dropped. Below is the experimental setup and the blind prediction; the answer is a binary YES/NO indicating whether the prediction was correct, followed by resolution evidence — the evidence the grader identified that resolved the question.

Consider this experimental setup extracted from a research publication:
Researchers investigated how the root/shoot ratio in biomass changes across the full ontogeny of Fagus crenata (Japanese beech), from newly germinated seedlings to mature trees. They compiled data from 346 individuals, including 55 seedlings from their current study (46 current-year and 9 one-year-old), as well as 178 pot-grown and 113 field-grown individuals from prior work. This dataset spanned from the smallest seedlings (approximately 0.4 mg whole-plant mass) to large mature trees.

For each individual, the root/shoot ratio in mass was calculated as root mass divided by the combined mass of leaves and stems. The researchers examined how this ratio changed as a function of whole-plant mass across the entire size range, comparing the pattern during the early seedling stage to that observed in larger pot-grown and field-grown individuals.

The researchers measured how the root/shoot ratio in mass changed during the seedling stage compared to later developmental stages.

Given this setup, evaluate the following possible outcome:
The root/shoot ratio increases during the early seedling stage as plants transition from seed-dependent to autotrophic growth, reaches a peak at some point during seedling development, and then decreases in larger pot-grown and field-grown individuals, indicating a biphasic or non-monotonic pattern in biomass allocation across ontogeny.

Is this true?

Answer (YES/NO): YES